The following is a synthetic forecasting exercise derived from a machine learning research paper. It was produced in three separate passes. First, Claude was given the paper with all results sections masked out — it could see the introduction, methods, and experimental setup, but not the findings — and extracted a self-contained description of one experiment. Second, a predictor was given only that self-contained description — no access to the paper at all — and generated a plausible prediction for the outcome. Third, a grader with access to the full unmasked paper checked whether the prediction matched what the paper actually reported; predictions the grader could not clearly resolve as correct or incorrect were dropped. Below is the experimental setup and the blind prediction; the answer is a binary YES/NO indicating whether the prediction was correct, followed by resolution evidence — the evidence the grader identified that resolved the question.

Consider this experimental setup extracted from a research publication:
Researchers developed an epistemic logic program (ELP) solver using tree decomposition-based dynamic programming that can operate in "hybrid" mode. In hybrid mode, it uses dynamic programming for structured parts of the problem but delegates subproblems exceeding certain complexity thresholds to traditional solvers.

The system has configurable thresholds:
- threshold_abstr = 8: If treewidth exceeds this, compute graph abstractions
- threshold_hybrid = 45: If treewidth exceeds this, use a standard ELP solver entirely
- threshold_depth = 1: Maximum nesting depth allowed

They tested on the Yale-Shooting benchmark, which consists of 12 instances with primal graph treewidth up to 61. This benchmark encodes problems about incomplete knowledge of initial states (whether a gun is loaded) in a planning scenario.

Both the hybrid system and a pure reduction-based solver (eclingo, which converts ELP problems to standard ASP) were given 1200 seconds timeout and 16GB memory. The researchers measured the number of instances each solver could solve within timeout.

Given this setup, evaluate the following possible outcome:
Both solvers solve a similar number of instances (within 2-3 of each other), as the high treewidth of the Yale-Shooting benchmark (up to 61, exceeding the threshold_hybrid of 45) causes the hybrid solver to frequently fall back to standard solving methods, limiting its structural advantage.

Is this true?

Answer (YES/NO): YES